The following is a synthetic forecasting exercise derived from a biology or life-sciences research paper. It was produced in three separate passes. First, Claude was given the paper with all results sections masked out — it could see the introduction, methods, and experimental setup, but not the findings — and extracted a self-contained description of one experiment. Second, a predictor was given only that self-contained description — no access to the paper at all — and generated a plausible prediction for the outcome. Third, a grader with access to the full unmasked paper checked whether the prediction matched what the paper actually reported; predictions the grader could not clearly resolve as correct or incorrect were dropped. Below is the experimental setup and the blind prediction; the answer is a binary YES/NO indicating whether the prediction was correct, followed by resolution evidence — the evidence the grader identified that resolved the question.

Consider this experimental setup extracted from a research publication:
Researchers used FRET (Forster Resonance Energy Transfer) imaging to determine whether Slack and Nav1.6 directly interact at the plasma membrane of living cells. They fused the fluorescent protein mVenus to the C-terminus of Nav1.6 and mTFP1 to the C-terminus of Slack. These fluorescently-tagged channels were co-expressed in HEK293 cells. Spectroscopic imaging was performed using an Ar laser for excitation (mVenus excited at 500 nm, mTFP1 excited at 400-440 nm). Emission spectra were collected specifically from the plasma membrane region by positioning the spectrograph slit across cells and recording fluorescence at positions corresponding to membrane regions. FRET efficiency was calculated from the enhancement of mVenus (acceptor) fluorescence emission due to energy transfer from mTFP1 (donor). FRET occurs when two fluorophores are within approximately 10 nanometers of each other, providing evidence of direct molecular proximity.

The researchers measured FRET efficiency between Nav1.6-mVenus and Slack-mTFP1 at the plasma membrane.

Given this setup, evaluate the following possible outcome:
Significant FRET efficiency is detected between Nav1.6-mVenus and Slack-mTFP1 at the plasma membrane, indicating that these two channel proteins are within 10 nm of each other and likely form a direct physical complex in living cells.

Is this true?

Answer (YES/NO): YES